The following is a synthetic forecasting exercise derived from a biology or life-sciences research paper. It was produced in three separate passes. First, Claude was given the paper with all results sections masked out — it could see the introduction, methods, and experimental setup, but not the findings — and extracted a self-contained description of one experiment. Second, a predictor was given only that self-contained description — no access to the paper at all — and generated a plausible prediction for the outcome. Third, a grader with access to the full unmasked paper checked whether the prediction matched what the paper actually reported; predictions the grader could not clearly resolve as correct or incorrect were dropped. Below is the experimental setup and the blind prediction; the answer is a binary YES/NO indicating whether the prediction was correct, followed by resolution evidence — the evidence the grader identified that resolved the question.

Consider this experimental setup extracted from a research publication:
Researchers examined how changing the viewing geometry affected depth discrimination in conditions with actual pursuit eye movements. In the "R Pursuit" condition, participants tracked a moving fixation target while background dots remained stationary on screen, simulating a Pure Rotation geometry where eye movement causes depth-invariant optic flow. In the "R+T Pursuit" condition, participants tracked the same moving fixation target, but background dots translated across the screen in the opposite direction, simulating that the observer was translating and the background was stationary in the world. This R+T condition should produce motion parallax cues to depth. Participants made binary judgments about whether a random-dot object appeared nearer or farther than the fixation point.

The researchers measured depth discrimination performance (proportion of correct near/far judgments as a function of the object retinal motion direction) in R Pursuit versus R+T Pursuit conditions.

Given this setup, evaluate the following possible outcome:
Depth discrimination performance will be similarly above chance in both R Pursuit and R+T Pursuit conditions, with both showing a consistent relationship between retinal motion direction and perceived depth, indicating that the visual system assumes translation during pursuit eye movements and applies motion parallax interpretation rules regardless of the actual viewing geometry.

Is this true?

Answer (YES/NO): NO